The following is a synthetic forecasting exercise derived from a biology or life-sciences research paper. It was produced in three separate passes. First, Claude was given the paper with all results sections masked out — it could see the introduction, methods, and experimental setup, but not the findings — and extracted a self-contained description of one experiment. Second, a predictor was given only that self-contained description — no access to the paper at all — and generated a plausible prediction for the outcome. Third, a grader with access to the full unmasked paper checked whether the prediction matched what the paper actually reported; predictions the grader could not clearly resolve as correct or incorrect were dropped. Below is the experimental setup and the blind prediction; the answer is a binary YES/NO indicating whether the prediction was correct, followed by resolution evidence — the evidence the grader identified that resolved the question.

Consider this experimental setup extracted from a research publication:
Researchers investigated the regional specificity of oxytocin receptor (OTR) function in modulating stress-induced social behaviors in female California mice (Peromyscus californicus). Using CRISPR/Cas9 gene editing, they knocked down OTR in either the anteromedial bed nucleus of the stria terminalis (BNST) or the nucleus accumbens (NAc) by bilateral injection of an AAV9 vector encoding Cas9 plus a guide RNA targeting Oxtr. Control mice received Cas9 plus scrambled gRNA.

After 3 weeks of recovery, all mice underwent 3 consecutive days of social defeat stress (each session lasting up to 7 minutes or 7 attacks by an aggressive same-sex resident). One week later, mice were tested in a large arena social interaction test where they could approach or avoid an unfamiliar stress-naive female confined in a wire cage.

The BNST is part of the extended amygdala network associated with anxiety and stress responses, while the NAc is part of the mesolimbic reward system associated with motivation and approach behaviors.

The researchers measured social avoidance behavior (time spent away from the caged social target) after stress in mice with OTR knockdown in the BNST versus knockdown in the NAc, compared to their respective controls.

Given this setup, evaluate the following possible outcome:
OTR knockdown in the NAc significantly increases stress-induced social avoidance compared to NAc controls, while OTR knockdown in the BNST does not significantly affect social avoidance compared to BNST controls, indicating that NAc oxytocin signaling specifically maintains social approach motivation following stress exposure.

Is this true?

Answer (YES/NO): NO